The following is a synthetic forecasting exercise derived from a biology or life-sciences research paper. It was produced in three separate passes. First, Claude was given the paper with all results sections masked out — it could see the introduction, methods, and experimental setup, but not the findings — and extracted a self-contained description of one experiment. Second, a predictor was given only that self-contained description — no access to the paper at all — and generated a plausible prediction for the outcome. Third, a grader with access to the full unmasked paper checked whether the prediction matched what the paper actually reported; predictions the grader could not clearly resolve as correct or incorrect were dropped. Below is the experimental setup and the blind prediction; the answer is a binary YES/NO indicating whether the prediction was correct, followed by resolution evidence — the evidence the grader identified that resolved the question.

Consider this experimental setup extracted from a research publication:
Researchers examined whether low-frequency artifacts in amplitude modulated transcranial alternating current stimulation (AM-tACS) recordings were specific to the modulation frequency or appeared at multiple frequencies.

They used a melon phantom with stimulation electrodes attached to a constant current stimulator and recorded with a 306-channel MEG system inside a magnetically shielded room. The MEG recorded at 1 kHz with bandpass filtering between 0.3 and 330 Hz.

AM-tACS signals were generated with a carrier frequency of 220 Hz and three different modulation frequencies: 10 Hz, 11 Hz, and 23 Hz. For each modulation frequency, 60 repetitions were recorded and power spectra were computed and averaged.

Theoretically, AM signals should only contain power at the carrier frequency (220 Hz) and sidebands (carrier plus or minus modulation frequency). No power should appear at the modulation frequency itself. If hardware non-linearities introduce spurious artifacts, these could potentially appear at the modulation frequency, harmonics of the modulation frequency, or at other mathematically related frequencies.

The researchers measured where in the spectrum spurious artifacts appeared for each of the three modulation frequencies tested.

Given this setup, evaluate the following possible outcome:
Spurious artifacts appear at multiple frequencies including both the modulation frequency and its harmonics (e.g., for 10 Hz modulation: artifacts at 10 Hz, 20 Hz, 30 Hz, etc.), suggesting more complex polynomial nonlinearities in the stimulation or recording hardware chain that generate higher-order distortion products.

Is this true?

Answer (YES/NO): YES